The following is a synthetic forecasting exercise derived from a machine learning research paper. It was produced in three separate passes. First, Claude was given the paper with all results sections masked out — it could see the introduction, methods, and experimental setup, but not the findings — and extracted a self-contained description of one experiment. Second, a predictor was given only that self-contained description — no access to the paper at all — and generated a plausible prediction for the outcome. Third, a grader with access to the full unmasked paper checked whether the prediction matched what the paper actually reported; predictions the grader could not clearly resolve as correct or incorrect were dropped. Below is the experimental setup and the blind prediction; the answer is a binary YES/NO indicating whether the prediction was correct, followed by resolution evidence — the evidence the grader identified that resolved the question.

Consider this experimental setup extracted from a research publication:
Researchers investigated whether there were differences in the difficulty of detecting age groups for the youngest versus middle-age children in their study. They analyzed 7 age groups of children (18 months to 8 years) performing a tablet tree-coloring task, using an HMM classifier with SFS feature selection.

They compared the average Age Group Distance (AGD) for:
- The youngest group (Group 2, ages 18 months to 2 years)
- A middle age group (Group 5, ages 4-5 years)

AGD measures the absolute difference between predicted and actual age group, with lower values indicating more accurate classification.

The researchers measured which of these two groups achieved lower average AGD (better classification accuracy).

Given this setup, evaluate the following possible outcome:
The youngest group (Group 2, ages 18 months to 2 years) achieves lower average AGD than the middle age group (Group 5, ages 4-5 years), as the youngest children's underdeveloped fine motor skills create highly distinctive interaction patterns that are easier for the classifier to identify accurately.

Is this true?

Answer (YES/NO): YES